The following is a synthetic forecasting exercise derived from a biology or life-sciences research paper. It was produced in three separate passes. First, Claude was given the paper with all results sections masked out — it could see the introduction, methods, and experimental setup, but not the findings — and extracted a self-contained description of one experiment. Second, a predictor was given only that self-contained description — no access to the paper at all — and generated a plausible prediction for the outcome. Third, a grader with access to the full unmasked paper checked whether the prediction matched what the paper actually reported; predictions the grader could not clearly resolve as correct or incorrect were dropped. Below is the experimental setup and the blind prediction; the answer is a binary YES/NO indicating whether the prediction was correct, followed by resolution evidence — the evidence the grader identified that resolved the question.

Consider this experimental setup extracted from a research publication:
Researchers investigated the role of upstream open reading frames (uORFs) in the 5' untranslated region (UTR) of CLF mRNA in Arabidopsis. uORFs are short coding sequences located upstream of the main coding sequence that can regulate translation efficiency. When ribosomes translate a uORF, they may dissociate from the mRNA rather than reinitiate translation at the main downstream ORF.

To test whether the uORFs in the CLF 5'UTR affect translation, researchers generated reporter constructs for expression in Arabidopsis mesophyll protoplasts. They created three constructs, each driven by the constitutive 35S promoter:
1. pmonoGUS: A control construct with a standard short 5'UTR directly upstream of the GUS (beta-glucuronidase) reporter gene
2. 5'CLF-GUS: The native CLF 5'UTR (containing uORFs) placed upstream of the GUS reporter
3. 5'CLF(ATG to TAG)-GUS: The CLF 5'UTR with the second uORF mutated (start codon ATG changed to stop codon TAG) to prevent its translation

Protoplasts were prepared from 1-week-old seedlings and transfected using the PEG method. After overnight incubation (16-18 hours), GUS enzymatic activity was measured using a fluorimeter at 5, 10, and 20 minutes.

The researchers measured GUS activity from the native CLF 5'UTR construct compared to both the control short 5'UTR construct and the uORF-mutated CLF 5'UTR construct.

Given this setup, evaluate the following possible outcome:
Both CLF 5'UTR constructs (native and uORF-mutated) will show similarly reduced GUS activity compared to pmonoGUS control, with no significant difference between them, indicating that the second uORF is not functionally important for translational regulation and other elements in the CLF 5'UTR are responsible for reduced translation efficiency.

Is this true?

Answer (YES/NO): NO